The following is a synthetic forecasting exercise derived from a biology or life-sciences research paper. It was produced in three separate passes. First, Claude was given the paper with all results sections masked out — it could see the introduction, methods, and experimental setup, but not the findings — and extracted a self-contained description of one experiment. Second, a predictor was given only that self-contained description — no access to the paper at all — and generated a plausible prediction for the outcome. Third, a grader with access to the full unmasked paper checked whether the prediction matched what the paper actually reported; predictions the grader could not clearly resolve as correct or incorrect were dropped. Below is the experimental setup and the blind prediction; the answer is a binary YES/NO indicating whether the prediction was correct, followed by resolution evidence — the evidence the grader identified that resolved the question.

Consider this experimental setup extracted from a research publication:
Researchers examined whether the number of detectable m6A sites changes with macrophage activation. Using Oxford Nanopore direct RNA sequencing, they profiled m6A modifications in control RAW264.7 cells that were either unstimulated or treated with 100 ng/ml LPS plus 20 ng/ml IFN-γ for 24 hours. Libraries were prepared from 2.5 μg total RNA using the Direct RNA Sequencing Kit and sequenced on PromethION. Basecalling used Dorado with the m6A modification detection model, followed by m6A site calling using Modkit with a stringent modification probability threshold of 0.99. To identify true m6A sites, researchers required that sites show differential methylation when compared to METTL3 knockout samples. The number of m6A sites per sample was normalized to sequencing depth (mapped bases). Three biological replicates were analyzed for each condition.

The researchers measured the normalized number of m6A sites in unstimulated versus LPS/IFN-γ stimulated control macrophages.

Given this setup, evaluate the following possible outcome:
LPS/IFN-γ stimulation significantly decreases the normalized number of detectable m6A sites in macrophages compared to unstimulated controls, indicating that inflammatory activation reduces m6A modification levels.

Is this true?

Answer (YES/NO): NO